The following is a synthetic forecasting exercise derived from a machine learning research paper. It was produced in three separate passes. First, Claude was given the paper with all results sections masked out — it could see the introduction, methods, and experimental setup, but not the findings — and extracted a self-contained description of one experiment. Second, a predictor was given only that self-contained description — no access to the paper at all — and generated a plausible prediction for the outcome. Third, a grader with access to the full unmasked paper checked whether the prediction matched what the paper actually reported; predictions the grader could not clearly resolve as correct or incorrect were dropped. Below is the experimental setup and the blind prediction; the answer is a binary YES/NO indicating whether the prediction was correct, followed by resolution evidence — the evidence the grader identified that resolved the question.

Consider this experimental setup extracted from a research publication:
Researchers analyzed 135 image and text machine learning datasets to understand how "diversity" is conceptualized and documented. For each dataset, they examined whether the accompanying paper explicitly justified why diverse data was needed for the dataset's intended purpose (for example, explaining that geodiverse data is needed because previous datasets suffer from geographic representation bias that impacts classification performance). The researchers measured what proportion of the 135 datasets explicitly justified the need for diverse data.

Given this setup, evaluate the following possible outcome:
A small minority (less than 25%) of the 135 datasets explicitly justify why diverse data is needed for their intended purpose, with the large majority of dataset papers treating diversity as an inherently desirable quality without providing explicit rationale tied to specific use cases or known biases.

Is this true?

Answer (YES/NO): NO